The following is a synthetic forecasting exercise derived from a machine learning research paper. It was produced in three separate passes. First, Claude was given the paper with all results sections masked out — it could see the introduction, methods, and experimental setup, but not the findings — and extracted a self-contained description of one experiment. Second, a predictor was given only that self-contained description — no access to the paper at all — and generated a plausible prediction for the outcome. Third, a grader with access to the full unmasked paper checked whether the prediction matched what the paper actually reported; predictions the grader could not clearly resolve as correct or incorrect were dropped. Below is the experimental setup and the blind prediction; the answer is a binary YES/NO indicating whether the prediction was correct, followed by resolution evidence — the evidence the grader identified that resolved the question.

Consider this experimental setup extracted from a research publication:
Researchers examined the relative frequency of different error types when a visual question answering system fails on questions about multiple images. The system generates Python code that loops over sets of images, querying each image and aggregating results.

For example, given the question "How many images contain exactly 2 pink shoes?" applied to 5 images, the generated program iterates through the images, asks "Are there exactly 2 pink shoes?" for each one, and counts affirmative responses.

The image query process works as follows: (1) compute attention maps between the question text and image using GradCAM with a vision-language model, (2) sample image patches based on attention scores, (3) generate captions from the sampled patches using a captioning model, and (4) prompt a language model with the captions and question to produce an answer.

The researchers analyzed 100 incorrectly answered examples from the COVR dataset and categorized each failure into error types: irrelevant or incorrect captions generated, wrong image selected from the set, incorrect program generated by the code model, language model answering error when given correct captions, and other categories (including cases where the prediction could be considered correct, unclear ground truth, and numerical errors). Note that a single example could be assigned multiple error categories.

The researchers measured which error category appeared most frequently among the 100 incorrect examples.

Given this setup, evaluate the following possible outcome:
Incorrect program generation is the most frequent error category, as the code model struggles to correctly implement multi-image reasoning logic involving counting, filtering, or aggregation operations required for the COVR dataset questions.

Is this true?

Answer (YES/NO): NO